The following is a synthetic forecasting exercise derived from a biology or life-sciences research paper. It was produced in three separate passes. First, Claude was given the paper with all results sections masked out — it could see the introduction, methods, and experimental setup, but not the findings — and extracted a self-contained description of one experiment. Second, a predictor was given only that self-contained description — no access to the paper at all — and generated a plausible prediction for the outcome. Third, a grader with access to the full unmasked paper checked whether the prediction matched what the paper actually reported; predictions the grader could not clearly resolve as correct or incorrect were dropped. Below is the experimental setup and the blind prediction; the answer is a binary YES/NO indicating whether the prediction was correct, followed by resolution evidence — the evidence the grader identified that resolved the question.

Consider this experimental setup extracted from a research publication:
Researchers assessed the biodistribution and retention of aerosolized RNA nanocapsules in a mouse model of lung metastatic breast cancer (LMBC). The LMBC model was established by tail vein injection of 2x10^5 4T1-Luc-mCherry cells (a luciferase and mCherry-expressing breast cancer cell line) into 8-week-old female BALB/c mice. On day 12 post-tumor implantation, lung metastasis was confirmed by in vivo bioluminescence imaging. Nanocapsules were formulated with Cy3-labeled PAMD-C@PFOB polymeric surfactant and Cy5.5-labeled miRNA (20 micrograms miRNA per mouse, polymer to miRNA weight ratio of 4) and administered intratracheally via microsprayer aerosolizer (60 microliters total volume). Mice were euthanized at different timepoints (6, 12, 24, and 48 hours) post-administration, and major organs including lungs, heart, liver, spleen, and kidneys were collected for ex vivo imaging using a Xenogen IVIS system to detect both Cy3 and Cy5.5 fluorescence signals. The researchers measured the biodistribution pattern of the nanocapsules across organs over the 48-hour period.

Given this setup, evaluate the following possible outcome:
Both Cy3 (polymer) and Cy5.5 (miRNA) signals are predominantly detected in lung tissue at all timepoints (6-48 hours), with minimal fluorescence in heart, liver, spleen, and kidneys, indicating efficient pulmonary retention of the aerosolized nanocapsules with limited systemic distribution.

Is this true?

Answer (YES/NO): YES